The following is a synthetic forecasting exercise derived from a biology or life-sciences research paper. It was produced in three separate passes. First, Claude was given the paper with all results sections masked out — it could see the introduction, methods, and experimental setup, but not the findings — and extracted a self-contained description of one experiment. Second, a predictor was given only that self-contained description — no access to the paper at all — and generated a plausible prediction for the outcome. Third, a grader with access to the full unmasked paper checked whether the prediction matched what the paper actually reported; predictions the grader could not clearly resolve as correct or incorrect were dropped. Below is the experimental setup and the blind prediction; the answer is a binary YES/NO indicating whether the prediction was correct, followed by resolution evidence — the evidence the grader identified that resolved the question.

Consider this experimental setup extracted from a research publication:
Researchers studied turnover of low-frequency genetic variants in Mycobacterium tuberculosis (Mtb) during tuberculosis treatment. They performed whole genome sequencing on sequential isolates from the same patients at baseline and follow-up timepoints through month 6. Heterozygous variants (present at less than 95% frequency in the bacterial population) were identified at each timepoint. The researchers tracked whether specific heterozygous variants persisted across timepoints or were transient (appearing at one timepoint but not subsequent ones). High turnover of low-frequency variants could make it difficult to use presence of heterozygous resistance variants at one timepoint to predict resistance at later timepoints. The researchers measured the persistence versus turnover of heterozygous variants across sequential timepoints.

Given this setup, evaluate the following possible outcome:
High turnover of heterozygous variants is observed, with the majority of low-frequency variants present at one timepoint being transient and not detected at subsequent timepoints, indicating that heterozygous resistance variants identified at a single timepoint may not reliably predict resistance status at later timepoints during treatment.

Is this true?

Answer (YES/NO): NO